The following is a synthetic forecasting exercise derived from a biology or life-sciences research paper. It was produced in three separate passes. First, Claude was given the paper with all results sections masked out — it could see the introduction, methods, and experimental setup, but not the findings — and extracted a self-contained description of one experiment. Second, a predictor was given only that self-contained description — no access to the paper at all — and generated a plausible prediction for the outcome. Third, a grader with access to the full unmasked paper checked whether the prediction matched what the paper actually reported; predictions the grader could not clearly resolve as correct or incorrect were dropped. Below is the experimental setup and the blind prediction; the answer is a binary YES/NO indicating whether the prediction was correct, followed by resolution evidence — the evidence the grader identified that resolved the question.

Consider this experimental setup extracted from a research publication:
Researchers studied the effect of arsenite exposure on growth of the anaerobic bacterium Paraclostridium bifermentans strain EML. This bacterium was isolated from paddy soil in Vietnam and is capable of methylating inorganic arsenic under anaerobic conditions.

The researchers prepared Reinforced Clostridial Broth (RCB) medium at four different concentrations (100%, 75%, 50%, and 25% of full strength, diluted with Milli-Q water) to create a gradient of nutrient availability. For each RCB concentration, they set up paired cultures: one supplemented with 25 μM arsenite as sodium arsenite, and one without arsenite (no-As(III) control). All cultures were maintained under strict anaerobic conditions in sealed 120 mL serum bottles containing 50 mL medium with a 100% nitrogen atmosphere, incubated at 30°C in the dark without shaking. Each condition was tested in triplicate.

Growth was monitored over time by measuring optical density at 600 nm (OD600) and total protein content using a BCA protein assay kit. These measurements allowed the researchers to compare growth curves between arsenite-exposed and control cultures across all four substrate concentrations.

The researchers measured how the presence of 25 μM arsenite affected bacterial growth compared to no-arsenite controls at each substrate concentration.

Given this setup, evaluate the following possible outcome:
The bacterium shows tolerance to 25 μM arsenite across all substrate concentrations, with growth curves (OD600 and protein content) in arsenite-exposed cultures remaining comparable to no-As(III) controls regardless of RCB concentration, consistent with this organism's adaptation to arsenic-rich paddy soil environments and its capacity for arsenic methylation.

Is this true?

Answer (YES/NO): NO